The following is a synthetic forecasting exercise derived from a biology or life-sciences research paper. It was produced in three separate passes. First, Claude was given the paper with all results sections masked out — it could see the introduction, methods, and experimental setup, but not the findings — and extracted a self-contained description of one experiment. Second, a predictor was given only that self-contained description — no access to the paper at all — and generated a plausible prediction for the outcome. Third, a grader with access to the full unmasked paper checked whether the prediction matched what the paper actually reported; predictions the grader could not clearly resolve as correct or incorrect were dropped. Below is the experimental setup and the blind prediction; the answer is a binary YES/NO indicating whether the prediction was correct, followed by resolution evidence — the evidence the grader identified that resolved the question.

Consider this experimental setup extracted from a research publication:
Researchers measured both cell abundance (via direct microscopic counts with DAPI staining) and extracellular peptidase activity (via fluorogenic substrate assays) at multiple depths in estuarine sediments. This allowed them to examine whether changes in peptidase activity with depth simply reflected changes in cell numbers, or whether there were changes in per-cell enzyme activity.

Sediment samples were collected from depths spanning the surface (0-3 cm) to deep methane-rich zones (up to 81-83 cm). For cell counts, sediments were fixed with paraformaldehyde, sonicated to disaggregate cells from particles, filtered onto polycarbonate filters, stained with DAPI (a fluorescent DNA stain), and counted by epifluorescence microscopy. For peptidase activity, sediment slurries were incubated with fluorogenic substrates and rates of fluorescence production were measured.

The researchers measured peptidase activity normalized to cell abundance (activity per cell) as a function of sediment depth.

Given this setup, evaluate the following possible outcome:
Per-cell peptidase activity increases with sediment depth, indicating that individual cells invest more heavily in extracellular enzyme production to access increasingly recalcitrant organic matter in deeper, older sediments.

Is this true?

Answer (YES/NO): NO